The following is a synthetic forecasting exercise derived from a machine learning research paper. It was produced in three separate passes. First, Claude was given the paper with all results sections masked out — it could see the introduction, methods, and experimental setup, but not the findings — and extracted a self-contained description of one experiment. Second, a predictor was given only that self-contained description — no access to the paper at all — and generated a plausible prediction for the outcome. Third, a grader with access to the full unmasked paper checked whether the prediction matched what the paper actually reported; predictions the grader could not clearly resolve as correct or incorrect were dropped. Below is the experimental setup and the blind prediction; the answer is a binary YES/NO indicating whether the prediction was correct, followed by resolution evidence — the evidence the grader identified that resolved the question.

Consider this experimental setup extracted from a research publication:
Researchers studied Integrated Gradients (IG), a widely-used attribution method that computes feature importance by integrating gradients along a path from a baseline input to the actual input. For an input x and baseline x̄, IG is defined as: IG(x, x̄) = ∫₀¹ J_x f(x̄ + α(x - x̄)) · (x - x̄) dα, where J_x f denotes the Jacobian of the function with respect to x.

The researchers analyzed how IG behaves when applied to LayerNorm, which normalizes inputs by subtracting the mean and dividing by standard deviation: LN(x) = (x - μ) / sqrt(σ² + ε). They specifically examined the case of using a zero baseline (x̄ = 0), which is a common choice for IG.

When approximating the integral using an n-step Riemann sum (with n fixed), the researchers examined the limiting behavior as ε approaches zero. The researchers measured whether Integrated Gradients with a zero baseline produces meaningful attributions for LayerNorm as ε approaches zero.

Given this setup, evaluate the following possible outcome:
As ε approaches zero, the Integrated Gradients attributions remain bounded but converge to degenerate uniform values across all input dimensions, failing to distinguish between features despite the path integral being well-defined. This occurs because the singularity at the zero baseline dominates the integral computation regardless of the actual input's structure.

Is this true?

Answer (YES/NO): NO